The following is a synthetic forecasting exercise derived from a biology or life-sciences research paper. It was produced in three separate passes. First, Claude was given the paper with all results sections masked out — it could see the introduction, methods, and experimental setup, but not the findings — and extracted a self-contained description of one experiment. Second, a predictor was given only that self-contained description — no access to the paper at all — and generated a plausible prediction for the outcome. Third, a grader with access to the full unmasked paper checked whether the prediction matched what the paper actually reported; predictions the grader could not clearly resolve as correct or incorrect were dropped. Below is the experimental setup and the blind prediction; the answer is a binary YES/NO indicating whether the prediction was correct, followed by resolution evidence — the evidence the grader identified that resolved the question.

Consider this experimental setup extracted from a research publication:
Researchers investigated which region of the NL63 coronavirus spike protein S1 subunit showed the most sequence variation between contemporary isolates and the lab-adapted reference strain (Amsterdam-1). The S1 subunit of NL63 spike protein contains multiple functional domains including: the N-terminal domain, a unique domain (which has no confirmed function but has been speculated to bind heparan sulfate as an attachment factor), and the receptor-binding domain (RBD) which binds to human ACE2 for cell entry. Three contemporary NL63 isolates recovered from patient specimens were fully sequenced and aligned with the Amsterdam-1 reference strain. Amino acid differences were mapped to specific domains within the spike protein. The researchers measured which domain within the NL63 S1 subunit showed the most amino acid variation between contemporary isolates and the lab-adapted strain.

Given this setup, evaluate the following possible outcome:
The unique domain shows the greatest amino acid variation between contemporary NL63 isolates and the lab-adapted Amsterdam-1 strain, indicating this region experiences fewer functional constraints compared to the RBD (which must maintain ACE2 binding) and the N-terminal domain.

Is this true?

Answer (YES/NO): YES